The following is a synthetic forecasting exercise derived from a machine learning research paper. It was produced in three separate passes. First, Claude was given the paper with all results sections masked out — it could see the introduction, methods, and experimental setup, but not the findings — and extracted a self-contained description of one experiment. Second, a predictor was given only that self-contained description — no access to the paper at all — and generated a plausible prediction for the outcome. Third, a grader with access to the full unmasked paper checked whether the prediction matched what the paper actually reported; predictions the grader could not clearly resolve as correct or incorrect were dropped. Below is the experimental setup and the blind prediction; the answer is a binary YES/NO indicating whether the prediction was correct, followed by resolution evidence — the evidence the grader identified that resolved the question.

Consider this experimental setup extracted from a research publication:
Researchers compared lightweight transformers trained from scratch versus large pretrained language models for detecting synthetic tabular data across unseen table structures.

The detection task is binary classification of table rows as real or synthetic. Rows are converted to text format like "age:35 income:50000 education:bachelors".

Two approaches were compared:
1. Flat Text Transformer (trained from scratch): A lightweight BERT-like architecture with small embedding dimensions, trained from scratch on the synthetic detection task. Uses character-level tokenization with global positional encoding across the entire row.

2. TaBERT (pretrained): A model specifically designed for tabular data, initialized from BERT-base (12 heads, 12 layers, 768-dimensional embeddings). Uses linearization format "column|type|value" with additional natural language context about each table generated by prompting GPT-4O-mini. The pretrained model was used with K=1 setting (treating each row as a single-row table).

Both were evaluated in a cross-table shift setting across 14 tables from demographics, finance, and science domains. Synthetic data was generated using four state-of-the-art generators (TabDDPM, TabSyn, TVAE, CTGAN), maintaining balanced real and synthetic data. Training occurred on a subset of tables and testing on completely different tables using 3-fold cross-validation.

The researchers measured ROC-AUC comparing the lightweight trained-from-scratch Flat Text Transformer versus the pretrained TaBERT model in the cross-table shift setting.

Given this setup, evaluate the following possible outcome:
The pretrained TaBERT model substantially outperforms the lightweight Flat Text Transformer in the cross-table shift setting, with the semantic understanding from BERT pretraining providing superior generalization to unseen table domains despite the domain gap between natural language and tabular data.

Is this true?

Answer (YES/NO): NO